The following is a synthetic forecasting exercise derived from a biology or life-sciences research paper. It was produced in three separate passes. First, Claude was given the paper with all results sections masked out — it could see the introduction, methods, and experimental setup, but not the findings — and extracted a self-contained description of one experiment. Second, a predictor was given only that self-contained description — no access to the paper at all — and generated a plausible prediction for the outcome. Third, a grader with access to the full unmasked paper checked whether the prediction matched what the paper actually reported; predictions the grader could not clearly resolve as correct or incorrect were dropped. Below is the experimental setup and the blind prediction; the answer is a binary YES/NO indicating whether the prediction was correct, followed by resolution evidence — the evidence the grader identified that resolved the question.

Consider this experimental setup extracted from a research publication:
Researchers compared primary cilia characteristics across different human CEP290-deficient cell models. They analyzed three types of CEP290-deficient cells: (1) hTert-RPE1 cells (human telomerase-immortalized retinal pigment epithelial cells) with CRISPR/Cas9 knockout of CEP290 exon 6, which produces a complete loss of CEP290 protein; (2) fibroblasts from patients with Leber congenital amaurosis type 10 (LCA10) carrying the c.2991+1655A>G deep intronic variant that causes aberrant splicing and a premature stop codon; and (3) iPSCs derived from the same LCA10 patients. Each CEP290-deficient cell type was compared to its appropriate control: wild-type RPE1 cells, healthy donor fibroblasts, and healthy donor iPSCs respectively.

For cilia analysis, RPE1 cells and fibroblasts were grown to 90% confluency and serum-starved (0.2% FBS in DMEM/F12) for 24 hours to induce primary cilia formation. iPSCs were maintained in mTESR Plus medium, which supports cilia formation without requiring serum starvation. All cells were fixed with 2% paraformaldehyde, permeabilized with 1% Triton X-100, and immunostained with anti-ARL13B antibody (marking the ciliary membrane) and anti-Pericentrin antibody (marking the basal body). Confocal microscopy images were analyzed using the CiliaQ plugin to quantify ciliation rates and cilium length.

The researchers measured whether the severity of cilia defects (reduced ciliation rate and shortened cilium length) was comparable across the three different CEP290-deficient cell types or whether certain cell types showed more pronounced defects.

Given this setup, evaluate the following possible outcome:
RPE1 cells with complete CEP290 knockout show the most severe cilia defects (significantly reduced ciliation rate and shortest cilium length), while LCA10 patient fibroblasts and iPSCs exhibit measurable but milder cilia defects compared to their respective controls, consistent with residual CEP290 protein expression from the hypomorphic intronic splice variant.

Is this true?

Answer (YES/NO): NO